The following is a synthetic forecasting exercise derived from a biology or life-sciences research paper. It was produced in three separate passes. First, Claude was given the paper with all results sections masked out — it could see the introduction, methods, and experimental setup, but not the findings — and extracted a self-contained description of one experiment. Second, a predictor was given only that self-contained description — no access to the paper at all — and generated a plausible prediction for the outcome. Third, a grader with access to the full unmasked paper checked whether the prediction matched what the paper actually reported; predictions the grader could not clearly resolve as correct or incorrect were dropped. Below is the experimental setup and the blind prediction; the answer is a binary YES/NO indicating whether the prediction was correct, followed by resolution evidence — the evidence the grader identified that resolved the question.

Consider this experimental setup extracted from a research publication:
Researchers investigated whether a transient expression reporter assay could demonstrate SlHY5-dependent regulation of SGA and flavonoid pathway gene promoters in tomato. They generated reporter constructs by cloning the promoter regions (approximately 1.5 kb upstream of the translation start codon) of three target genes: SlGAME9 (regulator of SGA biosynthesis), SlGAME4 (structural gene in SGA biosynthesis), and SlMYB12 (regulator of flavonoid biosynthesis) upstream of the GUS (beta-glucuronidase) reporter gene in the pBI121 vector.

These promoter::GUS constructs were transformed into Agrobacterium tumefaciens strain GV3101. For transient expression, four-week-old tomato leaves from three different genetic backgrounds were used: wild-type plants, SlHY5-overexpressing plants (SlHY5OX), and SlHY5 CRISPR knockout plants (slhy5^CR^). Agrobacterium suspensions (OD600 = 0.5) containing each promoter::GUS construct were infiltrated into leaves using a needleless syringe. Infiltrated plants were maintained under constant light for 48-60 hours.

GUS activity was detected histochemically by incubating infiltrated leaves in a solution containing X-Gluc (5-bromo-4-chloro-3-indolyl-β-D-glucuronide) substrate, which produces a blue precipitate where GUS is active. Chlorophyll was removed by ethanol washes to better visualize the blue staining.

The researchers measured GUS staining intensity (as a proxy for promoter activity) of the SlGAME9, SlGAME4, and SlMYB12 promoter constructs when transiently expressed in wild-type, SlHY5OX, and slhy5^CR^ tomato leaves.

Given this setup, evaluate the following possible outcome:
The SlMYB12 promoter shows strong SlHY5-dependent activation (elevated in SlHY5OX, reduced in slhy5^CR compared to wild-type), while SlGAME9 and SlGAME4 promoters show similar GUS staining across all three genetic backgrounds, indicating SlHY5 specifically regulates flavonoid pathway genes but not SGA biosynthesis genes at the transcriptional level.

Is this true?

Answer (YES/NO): NO